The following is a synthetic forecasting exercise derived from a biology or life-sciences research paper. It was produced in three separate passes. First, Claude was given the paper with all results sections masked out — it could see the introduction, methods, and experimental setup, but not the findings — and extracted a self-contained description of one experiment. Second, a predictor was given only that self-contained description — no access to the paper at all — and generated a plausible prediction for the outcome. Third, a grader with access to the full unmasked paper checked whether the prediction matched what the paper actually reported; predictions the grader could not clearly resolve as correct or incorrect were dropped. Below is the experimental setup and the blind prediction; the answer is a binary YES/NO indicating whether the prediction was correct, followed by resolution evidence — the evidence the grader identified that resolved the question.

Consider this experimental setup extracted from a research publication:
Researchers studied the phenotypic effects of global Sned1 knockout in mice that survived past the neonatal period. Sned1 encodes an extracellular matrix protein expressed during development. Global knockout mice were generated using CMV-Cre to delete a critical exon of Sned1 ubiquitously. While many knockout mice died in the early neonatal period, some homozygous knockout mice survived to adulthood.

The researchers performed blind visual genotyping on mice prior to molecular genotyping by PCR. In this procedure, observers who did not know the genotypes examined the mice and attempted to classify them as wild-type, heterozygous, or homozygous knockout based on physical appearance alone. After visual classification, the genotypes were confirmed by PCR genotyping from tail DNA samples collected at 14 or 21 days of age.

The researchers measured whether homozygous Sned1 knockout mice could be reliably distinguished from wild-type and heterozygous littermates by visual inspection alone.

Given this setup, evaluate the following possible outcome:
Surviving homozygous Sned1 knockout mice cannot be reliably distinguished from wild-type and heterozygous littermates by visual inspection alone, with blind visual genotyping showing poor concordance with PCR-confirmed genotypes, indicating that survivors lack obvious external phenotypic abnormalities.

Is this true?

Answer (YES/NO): NO